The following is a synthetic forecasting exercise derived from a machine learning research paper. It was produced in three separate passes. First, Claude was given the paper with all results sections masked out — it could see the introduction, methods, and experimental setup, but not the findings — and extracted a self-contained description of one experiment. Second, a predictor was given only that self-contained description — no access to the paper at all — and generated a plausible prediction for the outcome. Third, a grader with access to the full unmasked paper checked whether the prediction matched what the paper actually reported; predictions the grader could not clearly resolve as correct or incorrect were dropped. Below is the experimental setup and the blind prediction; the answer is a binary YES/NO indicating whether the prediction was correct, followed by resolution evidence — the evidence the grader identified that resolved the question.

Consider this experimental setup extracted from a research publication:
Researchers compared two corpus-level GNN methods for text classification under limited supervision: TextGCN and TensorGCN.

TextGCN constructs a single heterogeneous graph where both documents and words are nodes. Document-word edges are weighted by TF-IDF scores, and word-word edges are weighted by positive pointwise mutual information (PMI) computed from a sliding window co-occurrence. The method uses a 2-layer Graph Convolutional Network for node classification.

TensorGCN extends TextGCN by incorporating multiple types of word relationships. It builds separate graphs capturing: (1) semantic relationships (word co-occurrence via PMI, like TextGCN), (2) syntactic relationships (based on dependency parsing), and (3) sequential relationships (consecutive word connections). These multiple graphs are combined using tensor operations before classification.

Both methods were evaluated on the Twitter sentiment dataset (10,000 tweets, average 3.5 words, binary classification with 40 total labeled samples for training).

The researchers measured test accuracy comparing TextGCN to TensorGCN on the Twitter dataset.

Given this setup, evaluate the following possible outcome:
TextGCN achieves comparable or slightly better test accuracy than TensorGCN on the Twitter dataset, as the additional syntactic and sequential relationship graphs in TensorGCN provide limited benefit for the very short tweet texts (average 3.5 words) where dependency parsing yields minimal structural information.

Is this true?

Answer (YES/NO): NO